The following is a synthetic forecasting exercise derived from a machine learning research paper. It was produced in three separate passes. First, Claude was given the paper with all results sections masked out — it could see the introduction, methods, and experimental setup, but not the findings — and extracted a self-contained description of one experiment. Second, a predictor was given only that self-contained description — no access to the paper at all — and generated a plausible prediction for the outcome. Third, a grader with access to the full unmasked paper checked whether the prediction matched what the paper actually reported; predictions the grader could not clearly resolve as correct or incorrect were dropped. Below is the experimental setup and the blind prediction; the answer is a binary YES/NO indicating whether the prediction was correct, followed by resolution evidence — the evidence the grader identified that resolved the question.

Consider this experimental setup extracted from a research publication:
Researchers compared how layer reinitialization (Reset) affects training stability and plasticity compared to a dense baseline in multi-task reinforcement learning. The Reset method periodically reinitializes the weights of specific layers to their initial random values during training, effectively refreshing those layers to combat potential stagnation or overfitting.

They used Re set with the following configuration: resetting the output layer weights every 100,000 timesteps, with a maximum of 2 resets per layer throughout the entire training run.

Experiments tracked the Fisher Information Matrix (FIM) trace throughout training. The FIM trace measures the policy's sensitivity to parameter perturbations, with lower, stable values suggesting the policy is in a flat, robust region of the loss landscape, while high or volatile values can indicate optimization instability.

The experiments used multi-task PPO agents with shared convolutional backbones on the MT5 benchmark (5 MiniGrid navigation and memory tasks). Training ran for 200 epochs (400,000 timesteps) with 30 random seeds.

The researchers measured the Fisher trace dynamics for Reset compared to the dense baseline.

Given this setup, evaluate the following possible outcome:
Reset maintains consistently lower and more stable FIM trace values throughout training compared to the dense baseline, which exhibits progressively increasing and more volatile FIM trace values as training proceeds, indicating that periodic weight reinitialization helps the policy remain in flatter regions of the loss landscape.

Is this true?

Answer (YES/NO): NO